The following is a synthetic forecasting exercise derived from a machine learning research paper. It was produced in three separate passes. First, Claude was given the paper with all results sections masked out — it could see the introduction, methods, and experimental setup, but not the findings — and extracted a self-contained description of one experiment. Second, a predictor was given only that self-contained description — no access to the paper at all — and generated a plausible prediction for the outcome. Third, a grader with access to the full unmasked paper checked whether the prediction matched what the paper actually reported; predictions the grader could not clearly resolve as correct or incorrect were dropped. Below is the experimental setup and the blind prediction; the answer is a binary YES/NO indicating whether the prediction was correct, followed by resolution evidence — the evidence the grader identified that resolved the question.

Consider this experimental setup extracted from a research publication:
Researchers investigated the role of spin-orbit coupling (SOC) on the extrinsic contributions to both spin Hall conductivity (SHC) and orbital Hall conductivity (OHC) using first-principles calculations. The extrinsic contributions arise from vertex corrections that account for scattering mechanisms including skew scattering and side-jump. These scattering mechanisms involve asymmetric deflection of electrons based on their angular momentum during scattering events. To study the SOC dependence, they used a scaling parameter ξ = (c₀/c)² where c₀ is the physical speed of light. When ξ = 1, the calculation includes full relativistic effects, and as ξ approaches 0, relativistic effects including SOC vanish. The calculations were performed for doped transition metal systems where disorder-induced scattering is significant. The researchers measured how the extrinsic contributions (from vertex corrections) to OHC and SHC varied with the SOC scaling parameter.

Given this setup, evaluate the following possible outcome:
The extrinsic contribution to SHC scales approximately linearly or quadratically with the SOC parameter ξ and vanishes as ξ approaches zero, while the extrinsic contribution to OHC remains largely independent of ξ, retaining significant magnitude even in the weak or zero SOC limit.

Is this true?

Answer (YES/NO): NO